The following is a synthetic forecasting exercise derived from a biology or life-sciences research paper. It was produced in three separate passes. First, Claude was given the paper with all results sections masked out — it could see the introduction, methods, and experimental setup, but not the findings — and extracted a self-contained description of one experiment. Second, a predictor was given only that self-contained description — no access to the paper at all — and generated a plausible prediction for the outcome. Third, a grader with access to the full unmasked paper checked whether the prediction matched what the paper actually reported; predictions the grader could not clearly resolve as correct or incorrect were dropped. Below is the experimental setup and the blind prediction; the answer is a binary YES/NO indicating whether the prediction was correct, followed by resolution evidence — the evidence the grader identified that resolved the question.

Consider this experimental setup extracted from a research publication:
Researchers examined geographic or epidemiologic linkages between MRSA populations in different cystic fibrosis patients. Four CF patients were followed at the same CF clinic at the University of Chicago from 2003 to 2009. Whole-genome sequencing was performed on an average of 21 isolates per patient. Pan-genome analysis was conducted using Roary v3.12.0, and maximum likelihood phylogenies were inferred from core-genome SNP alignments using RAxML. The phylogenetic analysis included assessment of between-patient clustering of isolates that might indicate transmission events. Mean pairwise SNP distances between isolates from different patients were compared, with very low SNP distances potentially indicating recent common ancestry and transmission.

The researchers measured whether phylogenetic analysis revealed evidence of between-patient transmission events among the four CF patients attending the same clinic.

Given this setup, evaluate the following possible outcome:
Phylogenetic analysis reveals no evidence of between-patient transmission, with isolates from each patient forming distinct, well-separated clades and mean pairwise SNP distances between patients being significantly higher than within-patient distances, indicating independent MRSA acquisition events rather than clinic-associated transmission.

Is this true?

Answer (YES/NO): NO